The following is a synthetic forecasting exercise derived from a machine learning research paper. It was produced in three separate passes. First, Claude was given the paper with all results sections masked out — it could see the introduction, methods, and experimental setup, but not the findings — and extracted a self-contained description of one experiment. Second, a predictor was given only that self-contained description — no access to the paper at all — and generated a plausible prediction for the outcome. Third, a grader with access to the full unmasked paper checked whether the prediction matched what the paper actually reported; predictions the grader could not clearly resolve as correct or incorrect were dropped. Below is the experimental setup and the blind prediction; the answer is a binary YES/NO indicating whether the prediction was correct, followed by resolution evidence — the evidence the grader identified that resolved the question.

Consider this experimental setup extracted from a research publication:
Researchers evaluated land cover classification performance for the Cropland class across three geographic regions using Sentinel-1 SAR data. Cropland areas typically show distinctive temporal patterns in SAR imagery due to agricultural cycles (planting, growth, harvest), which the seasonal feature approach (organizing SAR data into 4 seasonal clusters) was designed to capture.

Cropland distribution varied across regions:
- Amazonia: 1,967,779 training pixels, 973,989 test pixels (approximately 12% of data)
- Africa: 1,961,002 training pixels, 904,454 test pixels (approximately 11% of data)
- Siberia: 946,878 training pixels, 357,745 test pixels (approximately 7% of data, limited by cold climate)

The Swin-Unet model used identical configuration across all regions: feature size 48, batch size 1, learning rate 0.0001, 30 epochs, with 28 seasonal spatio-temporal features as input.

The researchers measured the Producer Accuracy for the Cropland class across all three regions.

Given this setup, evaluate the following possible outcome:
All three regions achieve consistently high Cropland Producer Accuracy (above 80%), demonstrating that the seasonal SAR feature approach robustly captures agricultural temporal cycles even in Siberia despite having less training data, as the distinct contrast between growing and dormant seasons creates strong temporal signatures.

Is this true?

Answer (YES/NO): NO